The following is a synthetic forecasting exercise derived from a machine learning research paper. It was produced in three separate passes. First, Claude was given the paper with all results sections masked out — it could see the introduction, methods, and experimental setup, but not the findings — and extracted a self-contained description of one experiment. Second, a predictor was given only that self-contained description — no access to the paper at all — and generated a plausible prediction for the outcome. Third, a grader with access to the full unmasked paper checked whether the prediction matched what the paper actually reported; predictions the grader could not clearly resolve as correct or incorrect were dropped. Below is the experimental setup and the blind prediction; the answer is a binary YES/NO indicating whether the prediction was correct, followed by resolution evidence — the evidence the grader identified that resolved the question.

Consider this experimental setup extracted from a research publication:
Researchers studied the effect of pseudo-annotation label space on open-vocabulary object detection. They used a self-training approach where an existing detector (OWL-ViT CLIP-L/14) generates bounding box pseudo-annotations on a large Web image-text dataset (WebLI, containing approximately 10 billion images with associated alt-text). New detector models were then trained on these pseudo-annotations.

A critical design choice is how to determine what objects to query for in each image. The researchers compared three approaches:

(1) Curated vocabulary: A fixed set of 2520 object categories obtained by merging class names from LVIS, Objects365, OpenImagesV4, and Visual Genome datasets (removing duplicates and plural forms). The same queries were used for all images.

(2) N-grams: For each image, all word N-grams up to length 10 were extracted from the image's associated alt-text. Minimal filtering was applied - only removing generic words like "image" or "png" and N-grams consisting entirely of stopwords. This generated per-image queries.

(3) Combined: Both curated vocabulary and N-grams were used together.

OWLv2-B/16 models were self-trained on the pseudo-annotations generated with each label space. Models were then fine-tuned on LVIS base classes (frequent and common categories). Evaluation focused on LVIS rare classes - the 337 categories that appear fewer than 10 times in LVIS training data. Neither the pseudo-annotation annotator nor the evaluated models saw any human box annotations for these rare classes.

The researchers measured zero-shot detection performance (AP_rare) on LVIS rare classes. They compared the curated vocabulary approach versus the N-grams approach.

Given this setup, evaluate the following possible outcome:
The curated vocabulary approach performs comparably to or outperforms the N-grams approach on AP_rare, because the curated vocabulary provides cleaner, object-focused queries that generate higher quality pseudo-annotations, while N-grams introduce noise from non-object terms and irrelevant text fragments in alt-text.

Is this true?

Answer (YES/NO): NO